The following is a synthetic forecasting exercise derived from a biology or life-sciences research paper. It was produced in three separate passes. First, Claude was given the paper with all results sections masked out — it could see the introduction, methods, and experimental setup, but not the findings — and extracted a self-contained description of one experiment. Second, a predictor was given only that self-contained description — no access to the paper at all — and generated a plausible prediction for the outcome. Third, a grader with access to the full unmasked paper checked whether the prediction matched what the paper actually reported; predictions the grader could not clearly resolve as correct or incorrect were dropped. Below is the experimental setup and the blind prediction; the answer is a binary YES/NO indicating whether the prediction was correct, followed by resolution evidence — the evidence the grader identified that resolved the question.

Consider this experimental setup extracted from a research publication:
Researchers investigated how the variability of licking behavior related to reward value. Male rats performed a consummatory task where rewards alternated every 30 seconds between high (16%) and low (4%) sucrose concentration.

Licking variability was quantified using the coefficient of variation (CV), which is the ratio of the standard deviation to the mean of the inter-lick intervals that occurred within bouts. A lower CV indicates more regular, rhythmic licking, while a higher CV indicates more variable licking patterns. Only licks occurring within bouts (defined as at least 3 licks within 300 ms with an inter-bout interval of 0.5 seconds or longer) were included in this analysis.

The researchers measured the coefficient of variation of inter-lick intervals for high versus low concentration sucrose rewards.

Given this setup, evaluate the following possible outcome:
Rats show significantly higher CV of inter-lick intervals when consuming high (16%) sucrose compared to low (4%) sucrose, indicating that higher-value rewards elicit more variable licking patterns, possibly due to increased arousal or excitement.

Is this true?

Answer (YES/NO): NO